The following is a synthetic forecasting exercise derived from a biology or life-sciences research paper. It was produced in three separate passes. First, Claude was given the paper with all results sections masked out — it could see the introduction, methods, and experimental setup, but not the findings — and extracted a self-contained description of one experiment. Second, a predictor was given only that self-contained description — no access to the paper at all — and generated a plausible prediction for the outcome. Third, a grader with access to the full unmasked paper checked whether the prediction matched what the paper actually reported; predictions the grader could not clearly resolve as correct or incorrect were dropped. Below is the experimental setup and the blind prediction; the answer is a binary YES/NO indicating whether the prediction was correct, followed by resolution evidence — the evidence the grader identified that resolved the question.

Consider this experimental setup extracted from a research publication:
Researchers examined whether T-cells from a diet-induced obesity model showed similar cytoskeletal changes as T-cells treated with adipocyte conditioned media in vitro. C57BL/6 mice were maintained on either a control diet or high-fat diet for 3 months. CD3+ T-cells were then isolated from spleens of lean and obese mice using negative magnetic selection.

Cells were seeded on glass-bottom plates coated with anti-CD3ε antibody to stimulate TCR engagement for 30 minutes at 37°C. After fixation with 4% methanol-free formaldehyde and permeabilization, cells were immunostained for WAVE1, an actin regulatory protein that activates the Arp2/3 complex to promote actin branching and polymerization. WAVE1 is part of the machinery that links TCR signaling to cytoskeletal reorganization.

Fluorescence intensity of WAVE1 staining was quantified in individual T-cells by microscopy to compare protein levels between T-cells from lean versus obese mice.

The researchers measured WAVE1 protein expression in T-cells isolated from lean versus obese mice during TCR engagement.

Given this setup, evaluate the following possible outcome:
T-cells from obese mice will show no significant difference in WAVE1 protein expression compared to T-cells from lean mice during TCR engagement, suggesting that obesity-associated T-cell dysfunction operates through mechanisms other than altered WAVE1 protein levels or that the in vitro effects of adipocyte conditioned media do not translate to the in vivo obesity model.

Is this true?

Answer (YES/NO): NO